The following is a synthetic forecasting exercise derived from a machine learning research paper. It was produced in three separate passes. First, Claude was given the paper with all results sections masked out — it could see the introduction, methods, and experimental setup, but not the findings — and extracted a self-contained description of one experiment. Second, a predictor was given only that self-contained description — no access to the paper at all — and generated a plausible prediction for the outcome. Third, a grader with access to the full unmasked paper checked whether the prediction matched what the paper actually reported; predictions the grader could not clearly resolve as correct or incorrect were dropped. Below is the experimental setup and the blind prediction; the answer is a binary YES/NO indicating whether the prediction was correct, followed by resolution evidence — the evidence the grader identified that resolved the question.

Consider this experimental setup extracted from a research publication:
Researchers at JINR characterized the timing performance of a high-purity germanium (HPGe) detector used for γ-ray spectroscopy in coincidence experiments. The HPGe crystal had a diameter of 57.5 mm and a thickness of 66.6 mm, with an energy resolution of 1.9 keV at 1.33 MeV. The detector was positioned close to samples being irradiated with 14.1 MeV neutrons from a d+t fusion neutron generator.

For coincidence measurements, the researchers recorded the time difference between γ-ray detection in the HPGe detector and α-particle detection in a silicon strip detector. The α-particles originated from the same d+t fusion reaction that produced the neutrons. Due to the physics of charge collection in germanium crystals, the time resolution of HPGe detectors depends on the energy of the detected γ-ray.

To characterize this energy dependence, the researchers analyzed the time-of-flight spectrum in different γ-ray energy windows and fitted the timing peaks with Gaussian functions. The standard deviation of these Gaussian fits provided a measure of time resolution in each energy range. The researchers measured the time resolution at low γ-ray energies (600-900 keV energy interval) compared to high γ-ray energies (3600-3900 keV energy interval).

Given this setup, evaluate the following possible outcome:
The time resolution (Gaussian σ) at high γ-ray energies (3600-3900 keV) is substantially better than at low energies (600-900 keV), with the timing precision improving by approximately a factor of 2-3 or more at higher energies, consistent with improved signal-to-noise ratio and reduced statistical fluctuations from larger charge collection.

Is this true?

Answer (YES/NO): NO